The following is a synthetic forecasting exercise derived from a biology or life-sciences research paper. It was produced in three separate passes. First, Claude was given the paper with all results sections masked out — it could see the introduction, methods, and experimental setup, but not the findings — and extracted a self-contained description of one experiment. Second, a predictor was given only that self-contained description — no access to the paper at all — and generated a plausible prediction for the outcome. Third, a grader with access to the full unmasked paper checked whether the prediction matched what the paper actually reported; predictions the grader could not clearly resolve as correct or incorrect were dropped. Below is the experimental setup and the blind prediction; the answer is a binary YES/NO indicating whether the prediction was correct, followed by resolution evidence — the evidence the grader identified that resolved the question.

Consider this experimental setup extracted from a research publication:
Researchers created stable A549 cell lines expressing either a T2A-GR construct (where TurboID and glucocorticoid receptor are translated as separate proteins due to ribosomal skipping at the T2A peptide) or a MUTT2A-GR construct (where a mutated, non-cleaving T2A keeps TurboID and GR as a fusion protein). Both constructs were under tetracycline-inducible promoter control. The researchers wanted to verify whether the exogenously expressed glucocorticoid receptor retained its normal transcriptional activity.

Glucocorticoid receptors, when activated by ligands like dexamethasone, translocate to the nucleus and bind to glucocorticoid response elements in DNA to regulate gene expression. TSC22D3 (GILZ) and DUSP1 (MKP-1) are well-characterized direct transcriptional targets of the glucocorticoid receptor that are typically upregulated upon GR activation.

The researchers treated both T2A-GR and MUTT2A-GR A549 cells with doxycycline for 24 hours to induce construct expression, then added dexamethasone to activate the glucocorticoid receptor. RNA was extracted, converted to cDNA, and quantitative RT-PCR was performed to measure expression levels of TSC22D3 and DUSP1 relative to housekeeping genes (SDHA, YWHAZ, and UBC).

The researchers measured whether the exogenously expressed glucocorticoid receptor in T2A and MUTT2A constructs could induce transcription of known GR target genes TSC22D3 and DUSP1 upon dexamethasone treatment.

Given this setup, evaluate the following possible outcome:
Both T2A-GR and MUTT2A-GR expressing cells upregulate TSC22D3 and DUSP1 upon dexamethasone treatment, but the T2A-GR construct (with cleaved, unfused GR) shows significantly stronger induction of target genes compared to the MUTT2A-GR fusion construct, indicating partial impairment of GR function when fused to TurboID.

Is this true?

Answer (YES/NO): NO